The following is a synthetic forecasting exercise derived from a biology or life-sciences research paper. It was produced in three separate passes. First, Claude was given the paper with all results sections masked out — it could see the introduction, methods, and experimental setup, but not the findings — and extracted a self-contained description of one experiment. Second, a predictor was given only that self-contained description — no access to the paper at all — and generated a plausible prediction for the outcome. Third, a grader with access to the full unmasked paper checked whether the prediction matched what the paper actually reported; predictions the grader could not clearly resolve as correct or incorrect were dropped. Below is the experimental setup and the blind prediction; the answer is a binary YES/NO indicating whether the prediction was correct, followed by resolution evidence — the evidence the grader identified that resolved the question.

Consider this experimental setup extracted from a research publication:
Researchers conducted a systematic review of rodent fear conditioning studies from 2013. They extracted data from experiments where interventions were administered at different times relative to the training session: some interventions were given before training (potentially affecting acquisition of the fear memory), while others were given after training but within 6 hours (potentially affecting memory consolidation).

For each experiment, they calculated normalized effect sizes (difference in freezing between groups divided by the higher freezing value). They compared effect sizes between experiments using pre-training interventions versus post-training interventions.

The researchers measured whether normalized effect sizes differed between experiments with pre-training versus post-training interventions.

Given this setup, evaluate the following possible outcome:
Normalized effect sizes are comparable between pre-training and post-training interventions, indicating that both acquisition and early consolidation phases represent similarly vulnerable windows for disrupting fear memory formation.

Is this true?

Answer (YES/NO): YES